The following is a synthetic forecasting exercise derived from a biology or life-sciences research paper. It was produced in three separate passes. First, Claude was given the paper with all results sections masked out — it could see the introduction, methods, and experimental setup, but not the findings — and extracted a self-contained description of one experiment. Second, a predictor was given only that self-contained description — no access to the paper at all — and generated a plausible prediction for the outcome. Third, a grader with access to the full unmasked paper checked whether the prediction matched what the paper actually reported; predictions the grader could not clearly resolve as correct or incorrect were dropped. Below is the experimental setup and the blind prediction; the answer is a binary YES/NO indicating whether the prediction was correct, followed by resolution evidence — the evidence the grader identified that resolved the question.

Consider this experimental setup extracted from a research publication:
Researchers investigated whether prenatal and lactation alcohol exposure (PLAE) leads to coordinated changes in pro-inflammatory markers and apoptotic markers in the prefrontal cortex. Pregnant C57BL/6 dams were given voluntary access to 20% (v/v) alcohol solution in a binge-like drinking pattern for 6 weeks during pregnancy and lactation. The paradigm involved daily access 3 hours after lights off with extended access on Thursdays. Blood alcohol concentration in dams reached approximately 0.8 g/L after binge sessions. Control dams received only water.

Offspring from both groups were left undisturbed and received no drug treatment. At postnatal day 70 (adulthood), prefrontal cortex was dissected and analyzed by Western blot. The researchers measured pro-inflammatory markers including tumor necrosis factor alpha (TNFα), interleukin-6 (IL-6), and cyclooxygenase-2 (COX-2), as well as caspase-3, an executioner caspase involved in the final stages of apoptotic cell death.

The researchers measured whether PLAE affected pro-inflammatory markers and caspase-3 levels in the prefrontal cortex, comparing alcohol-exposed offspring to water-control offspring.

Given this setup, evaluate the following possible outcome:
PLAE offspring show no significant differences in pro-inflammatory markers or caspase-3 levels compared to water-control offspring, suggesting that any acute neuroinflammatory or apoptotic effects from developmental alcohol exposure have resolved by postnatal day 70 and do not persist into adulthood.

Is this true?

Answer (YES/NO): NO